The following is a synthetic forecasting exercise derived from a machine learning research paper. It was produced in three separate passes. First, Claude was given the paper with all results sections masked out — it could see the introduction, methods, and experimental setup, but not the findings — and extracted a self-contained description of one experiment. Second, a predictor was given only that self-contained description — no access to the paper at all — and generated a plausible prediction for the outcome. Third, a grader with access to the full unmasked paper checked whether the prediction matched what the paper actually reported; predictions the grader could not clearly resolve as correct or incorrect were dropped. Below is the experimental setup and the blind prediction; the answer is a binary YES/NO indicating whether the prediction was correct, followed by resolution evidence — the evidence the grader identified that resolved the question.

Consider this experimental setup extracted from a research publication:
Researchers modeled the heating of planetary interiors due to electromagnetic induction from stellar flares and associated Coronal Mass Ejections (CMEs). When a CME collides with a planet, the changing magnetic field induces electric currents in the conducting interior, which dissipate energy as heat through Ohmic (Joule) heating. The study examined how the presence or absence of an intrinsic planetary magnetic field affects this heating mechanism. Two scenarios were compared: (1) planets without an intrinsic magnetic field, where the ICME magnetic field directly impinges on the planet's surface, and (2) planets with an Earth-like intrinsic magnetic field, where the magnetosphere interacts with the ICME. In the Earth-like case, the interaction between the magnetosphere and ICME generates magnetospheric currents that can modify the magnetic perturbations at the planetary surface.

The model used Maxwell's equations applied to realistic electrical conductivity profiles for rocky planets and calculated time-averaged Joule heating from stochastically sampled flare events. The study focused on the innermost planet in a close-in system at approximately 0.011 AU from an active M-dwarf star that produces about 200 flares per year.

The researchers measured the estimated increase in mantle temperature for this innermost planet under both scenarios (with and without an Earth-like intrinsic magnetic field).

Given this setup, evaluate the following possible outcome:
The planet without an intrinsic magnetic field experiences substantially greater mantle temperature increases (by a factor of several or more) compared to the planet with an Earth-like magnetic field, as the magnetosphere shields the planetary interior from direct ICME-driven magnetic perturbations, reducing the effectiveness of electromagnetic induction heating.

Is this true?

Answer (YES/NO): NO